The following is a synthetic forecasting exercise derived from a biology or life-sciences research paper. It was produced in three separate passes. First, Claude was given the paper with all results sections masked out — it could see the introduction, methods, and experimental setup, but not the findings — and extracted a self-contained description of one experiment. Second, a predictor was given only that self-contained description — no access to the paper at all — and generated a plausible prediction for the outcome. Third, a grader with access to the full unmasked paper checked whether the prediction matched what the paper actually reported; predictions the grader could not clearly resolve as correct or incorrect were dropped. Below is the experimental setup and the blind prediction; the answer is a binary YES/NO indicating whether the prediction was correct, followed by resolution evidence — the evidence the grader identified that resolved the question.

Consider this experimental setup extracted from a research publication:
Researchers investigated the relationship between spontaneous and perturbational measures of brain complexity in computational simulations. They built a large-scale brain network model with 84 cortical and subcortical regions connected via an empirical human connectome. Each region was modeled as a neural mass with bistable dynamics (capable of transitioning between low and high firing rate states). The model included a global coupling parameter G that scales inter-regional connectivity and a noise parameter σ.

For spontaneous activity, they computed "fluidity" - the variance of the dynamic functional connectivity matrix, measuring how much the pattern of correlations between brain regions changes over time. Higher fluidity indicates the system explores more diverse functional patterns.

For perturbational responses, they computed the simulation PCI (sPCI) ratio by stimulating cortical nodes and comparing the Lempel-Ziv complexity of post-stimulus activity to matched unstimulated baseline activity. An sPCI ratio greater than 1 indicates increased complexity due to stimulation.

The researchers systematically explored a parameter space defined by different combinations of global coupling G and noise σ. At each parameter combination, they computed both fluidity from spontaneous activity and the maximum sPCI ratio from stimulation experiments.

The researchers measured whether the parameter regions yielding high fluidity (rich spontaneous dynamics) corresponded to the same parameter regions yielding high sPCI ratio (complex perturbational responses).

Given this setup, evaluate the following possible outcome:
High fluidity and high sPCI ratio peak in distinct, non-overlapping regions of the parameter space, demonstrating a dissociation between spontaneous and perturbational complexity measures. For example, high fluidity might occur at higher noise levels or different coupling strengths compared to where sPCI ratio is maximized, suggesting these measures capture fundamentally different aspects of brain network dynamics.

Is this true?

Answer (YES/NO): NO